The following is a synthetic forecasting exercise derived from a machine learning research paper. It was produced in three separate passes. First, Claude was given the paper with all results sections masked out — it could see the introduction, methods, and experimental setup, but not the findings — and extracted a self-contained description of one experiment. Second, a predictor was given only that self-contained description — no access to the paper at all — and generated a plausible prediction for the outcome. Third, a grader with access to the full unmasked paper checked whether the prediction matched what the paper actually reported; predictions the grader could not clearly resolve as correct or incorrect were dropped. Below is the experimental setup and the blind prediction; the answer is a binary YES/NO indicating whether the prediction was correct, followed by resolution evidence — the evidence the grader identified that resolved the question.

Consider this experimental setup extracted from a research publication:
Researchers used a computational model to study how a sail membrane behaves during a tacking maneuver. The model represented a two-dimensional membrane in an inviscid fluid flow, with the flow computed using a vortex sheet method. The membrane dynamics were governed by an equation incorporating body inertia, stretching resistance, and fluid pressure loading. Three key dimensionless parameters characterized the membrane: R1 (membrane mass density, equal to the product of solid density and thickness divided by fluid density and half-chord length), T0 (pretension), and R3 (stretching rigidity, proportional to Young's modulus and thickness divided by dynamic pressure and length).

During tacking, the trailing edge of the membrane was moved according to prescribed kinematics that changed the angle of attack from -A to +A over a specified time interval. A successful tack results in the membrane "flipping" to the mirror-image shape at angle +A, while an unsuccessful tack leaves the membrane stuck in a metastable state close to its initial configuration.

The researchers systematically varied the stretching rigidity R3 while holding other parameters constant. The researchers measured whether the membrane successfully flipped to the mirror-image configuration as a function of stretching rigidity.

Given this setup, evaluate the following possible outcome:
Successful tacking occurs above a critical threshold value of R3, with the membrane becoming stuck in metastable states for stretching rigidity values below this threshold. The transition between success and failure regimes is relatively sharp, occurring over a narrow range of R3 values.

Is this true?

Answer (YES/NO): NO